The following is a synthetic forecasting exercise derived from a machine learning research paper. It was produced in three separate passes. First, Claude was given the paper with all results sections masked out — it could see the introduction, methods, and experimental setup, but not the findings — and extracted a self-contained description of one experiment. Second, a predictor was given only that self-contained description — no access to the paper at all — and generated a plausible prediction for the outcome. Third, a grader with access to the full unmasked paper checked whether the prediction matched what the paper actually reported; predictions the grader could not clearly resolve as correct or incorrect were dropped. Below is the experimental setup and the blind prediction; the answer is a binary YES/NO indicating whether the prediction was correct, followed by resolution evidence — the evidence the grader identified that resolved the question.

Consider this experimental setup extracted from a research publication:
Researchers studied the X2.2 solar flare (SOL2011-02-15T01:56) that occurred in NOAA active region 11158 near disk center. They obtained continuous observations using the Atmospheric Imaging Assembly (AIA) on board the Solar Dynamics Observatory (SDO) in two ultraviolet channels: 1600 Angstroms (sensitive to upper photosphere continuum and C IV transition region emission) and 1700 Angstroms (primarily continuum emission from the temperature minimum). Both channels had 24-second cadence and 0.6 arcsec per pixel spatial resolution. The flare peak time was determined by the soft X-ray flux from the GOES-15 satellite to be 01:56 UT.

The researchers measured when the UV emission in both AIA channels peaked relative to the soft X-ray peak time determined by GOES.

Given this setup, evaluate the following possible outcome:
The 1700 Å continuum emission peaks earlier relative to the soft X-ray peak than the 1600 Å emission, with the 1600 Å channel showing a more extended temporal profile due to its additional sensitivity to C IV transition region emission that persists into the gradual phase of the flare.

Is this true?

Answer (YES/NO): NO